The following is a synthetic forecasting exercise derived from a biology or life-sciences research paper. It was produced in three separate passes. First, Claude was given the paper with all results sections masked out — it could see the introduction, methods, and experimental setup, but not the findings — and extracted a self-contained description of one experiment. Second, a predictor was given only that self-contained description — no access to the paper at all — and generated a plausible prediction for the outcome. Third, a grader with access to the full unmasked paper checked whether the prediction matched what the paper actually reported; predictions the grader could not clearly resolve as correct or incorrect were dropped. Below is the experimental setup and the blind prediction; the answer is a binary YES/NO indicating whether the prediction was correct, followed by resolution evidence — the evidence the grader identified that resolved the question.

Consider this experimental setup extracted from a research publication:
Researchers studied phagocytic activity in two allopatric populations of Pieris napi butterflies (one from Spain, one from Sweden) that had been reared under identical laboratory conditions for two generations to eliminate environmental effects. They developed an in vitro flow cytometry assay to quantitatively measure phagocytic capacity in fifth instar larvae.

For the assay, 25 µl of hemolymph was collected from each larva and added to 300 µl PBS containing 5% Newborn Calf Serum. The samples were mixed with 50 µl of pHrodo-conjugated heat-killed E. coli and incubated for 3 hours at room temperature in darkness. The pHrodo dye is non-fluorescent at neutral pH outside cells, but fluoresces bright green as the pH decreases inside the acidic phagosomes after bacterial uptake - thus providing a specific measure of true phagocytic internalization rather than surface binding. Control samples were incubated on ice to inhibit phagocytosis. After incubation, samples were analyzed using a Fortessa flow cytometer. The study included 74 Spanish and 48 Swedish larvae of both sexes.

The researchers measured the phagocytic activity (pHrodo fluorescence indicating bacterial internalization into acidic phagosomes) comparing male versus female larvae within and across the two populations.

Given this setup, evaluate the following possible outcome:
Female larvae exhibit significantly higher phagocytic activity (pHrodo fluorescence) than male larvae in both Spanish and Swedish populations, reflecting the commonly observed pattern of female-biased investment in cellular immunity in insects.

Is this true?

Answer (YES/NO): NO